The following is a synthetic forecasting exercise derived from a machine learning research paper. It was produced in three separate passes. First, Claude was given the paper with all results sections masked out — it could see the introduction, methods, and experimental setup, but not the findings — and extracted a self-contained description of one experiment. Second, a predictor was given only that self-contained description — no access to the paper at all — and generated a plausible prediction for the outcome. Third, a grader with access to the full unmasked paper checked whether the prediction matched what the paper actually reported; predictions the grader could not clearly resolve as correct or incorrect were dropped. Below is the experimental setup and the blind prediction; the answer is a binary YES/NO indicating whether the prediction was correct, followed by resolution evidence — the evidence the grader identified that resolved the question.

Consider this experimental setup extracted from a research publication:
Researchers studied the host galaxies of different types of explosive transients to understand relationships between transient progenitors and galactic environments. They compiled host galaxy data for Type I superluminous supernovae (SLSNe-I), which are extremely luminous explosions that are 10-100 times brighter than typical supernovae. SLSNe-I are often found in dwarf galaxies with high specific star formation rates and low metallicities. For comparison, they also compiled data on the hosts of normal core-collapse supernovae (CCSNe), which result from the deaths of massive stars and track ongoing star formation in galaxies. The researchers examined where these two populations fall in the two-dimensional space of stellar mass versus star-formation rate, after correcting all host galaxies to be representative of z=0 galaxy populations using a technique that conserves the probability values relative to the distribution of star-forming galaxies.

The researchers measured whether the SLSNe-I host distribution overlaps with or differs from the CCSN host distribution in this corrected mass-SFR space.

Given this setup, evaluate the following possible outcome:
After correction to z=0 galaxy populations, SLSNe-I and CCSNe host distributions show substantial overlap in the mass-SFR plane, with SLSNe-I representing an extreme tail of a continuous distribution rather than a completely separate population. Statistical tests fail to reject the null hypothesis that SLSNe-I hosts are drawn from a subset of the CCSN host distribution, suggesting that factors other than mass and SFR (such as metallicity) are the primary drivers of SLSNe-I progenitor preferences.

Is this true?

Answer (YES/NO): NO